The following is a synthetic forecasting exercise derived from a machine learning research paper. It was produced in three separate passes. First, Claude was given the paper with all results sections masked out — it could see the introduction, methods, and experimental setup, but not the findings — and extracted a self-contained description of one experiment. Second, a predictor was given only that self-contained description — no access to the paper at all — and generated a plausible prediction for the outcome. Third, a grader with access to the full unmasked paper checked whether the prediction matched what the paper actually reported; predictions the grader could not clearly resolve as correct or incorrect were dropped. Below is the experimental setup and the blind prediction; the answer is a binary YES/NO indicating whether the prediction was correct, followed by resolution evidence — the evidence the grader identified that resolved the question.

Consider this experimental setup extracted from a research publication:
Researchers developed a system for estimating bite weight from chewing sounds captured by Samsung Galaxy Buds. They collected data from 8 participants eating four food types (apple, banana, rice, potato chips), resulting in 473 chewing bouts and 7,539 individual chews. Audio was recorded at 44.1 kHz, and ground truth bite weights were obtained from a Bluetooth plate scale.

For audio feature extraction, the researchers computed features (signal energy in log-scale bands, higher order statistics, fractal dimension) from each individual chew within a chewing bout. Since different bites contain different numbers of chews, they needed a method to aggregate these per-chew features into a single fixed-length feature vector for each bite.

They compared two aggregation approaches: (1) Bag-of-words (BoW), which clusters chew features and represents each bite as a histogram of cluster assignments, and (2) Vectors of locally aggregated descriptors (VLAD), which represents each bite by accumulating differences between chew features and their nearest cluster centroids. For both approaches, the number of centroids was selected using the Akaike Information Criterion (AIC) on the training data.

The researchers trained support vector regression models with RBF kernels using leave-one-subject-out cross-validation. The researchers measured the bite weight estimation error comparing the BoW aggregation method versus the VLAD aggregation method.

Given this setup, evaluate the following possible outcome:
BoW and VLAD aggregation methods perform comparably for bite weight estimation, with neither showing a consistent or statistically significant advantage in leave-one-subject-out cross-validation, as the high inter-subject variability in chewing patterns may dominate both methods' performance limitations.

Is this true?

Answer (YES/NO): YES